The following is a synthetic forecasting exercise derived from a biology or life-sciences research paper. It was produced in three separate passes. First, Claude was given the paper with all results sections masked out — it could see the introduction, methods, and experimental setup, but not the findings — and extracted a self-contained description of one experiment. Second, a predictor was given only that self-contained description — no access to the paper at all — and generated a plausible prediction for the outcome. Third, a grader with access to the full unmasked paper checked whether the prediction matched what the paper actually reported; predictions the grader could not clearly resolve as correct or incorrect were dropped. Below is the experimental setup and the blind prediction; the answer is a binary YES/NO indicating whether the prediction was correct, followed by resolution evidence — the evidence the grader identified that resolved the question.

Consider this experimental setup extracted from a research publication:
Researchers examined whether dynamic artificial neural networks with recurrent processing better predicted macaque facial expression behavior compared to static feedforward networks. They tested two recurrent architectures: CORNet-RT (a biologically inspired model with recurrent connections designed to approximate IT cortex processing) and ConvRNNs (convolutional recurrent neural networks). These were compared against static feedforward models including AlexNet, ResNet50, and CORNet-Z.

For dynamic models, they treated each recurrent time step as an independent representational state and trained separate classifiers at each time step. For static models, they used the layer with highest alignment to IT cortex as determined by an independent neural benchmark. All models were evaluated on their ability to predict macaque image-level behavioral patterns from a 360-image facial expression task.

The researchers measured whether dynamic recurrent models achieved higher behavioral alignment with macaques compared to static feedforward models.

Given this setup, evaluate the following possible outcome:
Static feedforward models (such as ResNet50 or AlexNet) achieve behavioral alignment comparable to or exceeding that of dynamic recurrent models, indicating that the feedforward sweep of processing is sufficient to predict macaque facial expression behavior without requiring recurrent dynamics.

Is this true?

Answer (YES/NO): YES